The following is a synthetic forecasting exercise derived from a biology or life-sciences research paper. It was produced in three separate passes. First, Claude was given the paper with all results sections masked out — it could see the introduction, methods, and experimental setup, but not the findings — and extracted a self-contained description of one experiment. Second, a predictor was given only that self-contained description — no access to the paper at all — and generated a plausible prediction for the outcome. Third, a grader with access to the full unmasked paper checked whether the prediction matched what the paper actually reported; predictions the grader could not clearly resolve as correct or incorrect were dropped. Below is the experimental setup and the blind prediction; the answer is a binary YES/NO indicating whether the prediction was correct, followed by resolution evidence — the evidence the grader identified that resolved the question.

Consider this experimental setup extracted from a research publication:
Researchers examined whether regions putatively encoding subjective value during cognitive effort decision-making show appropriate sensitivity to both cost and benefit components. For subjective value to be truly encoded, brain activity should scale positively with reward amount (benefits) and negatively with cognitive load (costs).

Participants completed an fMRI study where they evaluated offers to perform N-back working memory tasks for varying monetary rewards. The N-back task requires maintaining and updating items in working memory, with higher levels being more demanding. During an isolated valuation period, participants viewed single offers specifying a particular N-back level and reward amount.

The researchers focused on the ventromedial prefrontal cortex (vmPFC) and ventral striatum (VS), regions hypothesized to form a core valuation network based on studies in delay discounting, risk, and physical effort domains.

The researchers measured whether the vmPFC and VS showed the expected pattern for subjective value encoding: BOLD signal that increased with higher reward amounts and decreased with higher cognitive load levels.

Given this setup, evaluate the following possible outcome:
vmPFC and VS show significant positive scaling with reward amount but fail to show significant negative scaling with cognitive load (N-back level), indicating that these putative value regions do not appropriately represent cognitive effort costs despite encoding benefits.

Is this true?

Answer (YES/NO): NO